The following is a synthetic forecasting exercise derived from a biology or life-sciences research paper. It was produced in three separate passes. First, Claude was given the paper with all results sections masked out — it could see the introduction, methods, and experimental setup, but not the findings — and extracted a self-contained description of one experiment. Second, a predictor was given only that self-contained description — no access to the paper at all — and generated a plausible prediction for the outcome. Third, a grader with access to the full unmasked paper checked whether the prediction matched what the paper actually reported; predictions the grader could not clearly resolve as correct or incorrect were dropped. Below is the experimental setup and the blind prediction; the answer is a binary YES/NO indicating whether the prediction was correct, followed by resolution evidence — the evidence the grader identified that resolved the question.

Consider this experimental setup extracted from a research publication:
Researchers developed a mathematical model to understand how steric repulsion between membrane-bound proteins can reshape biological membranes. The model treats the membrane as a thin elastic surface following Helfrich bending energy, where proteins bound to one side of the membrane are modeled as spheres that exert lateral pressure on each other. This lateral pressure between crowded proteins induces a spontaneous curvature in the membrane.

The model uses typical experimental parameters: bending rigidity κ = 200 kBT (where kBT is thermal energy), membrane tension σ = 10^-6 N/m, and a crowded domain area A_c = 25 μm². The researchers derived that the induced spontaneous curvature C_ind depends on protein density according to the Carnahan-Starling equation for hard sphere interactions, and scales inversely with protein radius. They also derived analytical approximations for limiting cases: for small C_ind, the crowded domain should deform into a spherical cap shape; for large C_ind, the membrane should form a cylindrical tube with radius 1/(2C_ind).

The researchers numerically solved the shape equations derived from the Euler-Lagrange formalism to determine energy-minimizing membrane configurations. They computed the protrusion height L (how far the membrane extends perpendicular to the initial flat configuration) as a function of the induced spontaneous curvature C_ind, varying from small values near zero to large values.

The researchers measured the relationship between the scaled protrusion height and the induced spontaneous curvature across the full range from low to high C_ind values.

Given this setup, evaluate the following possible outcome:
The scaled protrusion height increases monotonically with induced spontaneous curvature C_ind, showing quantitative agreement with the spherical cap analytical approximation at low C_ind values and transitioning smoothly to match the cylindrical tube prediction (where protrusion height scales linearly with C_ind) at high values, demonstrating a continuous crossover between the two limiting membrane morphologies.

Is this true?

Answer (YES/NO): NO